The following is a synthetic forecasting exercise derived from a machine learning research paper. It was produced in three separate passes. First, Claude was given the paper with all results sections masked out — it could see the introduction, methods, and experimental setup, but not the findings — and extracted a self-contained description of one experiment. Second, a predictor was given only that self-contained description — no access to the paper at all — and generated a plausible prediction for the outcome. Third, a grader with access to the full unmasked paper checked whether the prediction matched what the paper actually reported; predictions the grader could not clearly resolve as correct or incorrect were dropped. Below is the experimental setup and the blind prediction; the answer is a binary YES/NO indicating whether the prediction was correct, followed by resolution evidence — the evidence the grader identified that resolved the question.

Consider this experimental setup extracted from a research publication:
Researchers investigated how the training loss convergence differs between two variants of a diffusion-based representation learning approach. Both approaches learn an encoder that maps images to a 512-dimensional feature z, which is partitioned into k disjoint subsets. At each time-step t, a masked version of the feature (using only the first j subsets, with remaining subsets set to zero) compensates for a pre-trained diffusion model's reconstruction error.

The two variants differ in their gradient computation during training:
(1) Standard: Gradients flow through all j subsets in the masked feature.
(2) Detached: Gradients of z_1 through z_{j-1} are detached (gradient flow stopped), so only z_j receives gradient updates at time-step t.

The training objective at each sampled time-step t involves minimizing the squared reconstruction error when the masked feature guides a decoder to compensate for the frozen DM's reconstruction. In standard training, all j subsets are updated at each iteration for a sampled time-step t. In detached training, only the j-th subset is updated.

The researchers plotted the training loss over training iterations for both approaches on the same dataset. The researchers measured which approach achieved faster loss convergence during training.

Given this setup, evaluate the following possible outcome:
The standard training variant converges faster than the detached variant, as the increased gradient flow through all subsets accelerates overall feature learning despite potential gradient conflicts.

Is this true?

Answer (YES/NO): YES